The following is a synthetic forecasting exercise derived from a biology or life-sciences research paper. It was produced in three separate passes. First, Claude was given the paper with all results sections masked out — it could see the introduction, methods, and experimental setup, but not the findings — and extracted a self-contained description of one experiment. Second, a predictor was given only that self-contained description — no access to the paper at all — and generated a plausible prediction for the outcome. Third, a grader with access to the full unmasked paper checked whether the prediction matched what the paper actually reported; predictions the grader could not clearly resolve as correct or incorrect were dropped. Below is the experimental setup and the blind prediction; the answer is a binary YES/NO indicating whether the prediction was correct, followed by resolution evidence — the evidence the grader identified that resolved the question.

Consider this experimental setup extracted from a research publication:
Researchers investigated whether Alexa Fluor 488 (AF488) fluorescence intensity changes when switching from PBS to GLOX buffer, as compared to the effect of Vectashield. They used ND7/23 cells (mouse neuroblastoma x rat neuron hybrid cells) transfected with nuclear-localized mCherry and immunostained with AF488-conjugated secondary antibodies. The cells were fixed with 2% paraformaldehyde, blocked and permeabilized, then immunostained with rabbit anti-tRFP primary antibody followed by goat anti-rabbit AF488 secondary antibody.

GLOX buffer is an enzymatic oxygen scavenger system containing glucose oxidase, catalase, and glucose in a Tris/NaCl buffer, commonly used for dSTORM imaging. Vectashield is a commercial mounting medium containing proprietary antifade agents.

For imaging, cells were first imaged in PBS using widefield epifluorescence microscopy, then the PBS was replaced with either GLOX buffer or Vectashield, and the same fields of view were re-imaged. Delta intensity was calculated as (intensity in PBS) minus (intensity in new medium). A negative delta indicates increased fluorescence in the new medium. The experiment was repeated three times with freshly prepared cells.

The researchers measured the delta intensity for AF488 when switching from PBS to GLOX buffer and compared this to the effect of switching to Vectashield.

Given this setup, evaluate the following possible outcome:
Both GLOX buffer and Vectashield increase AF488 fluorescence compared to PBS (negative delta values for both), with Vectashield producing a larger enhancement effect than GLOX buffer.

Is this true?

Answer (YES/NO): NO